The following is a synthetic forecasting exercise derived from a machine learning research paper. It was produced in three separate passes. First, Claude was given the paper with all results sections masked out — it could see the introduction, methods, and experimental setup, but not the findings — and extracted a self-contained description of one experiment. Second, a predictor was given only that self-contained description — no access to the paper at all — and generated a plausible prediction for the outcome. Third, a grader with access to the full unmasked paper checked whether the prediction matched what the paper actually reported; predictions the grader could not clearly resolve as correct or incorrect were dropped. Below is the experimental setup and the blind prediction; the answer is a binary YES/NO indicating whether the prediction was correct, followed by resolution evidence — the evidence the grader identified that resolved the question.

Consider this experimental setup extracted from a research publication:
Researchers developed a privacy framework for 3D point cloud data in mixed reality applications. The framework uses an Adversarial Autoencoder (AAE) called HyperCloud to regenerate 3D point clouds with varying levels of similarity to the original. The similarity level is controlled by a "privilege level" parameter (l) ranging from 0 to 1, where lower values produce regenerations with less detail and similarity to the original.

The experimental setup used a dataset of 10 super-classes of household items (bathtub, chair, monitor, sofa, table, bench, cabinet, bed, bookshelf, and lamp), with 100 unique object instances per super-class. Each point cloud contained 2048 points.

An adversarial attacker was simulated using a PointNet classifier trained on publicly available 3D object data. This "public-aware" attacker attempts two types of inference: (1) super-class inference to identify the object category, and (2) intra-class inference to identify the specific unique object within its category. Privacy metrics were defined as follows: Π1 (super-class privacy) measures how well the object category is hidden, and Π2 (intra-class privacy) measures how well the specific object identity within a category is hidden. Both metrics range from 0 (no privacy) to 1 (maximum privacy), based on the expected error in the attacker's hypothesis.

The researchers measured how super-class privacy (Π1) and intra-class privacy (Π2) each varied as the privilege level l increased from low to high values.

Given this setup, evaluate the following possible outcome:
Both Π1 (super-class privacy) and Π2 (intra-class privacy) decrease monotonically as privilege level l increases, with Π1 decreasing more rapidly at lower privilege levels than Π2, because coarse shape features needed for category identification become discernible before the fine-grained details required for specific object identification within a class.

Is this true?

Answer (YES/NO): YES